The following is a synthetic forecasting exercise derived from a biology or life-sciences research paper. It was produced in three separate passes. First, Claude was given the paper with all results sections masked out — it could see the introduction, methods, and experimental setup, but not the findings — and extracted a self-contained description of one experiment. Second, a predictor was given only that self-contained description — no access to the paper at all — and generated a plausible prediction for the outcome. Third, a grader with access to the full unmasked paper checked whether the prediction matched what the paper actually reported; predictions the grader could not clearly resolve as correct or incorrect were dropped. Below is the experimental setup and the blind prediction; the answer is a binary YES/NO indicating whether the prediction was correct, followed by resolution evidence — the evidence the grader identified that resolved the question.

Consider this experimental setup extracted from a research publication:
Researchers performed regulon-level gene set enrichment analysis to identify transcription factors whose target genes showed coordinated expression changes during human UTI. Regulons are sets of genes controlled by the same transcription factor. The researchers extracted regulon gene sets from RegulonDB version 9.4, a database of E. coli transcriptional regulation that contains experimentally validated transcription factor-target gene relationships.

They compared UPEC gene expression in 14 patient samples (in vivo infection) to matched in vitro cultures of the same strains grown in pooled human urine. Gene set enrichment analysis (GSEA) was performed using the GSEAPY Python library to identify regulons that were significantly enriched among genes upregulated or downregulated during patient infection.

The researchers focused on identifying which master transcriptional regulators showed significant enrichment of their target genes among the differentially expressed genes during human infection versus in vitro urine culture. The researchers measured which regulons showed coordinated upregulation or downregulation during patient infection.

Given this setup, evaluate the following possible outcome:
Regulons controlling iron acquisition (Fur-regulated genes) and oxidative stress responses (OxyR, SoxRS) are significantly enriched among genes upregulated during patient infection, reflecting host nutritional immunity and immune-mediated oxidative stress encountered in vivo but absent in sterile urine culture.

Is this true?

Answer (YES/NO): NO